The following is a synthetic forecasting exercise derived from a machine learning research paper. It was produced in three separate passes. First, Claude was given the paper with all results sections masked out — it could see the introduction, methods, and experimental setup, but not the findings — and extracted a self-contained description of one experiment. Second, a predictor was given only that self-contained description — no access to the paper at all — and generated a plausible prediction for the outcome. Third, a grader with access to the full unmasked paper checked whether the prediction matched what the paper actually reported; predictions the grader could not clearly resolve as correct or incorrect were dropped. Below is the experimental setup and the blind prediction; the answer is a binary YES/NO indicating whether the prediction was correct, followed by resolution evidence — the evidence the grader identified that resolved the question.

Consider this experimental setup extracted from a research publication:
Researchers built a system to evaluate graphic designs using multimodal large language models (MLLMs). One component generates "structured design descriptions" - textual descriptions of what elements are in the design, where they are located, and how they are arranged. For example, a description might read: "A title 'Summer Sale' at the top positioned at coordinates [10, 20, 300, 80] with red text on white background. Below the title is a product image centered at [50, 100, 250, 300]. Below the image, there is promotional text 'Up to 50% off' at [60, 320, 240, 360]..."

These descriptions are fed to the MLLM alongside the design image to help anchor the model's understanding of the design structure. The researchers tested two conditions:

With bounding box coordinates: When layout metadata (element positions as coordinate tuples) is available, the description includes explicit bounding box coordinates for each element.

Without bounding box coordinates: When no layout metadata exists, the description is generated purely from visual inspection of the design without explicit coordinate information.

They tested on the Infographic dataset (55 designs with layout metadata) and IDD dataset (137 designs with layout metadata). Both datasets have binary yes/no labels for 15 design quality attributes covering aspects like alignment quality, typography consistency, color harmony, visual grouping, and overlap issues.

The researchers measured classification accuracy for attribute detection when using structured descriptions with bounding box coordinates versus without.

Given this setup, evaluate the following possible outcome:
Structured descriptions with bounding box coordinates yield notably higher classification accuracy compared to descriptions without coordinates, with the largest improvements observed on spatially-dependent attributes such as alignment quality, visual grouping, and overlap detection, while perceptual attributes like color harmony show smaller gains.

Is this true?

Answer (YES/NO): NO